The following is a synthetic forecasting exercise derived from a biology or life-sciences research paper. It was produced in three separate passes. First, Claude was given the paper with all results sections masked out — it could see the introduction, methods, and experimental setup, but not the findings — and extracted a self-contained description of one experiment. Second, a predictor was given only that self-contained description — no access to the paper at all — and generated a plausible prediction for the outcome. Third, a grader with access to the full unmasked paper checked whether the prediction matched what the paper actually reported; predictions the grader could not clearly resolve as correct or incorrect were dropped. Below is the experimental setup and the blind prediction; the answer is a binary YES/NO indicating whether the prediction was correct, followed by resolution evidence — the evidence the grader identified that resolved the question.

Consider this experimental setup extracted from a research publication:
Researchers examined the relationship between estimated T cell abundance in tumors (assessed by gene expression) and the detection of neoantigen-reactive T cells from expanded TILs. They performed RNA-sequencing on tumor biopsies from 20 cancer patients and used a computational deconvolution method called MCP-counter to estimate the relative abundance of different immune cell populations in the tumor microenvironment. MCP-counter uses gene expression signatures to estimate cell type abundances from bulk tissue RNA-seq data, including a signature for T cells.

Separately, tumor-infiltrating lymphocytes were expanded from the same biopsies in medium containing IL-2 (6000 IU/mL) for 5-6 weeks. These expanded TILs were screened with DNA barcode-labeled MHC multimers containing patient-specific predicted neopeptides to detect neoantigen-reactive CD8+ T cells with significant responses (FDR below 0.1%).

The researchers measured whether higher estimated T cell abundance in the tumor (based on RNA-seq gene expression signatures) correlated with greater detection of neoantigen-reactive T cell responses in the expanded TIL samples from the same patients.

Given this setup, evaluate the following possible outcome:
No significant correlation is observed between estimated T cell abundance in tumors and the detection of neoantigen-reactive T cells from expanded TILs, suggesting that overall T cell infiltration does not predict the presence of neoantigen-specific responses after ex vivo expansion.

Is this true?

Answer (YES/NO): NO